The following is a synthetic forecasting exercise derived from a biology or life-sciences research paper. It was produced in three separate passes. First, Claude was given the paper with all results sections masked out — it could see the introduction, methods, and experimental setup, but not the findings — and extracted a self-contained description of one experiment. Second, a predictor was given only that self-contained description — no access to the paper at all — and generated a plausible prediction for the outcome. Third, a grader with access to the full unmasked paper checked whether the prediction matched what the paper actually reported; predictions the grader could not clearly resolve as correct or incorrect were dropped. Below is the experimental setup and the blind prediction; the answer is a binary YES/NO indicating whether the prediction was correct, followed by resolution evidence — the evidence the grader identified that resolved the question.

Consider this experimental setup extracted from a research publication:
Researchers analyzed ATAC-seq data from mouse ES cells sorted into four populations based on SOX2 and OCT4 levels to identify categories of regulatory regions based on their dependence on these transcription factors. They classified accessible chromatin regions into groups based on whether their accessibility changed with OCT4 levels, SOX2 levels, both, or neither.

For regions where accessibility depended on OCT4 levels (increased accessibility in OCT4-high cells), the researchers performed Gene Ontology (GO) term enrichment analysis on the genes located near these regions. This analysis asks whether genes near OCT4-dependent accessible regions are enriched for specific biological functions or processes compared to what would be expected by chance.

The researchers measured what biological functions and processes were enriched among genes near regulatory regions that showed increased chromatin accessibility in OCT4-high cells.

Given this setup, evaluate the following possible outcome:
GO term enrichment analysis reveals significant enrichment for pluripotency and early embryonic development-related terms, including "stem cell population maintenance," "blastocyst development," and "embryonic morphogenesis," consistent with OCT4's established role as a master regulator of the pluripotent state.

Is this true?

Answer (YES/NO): NO